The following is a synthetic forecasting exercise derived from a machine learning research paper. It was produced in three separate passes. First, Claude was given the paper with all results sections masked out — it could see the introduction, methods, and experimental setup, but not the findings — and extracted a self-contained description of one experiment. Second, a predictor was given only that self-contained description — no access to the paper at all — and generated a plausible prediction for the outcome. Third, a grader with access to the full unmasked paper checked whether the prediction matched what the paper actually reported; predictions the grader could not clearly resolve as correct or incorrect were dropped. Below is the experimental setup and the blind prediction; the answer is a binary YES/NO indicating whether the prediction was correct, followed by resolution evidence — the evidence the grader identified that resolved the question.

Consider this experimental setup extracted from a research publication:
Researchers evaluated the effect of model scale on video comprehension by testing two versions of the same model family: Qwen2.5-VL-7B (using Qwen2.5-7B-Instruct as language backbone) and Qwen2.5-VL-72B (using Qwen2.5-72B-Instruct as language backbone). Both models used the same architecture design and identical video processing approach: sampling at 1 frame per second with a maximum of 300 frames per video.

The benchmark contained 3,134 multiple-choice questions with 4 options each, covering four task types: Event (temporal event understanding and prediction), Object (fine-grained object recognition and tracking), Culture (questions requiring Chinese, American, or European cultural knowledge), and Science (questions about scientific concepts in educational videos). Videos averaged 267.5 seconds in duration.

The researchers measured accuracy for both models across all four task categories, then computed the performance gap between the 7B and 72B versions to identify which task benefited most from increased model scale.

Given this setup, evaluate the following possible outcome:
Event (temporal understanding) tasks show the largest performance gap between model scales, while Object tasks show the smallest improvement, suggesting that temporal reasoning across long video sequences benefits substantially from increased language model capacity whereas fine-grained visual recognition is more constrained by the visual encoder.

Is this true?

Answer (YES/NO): NO